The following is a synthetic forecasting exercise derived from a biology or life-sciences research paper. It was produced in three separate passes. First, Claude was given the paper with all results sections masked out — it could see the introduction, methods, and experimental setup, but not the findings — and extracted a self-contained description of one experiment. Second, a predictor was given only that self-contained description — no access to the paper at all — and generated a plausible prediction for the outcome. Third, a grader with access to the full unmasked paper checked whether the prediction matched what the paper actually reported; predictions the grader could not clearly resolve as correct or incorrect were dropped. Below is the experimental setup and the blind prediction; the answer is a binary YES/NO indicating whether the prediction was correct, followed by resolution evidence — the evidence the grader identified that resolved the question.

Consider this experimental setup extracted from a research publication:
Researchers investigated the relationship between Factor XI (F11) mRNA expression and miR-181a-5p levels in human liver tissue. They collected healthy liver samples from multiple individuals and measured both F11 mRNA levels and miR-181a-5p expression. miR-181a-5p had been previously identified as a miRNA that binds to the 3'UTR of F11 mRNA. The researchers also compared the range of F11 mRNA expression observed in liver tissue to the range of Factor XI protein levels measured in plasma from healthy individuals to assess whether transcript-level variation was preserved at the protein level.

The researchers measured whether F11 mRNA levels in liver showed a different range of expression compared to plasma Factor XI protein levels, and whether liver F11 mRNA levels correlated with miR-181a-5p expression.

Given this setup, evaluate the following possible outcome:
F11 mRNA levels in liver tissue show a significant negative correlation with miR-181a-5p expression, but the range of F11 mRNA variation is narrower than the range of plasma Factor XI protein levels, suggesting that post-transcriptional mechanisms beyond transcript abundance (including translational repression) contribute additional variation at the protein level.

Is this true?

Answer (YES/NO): NO